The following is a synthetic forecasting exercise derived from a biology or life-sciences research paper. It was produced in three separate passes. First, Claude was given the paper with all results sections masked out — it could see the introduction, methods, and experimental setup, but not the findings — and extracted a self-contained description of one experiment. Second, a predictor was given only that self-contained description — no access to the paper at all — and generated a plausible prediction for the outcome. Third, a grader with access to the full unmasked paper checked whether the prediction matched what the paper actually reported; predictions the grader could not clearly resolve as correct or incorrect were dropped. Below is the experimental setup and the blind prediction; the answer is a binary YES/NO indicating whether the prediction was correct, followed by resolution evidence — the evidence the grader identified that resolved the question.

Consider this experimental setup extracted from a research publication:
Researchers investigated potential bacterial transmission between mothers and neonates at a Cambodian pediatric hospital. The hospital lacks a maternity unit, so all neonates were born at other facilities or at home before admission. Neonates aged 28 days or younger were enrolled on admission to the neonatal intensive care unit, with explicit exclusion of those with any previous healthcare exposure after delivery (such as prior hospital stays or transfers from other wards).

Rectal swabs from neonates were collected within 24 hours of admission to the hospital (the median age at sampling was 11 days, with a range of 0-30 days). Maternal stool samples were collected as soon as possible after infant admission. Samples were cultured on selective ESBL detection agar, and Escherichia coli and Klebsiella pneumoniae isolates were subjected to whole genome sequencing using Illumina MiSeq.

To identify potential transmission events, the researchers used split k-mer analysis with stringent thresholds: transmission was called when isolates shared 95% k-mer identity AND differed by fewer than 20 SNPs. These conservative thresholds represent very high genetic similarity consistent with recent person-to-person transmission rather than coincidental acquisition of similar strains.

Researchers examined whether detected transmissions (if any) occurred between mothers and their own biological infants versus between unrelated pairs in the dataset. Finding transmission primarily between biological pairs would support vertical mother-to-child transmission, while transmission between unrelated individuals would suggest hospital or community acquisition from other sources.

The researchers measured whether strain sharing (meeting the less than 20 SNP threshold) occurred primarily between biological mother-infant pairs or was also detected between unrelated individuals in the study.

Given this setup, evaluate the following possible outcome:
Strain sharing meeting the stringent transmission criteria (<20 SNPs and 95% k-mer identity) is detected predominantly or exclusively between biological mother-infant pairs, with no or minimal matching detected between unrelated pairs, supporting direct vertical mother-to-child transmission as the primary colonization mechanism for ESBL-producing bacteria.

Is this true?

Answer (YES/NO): YES